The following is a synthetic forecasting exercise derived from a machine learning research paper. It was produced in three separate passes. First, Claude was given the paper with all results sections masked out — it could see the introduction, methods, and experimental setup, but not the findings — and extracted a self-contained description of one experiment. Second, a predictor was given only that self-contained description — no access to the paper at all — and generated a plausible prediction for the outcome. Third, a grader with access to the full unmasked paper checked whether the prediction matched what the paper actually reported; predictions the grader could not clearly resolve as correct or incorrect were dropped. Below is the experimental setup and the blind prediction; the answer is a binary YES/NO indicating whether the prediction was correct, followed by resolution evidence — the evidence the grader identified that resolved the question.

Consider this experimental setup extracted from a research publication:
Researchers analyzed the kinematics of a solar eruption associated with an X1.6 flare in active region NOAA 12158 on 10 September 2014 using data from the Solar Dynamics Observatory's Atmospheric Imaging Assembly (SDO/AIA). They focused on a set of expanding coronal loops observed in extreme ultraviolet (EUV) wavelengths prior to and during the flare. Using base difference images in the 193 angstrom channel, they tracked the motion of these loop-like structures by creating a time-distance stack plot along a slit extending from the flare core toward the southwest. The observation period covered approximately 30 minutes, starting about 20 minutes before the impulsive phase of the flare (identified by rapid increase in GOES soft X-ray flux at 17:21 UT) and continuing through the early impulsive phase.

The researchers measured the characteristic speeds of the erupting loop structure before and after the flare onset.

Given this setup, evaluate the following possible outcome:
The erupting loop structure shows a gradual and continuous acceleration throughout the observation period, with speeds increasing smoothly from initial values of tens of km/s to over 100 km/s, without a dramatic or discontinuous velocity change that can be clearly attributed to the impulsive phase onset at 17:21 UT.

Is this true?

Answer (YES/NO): NO